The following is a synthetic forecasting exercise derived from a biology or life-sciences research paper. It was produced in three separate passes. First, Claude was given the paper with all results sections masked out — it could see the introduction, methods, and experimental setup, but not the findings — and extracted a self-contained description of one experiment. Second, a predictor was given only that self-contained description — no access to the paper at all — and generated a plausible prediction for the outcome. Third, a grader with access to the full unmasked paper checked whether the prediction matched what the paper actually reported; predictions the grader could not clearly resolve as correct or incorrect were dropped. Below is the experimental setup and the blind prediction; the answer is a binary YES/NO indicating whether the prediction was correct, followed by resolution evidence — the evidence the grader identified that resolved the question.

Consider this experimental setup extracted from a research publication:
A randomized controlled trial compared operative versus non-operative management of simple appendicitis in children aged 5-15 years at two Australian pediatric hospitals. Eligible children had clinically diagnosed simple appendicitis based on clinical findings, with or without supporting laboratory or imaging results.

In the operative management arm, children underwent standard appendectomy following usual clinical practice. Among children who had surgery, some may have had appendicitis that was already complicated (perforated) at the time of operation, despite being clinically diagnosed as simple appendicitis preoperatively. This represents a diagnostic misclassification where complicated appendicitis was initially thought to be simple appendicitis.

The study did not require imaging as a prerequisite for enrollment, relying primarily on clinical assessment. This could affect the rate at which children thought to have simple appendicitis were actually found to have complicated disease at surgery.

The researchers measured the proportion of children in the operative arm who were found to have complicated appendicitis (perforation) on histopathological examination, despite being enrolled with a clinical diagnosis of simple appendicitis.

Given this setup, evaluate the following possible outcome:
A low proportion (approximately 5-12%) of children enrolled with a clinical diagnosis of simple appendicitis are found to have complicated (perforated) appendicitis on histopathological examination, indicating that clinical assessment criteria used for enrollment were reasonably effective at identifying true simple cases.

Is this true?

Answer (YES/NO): YES